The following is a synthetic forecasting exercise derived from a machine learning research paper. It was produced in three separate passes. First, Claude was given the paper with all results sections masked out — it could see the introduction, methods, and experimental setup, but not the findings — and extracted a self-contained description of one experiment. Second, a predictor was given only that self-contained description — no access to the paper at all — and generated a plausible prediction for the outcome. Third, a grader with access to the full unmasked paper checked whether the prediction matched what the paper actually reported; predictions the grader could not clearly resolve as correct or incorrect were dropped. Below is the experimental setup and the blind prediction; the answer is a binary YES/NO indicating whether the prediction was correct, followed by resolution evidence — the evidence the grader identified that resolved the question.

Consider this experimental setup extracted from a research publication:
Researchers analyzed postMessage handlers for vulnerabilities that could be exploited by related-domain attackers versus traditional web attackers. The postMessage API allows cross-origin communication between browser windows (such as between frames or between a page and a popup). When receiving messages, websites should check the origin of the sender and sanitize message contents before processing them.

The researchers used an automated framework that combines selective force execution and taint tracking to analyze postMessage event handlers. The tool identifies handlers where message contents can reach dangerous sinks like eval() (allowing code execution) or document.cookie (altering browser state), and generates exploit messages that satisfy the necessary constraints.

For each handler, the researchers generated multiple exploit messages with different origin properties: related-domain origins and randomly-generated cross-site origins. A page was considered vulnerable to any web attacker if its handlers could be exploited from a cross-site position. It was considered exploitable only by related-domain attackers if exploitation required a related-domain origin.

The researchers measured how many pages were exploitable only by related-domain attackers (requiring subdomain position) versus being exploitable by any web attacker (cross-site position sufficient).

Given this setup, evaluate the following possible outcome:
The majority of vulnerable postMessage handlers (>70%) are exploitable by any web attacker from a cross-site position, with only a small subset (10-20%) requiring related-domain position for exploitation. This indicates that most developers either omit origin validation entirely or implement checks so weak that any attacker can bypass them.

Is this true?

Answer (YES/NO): NO